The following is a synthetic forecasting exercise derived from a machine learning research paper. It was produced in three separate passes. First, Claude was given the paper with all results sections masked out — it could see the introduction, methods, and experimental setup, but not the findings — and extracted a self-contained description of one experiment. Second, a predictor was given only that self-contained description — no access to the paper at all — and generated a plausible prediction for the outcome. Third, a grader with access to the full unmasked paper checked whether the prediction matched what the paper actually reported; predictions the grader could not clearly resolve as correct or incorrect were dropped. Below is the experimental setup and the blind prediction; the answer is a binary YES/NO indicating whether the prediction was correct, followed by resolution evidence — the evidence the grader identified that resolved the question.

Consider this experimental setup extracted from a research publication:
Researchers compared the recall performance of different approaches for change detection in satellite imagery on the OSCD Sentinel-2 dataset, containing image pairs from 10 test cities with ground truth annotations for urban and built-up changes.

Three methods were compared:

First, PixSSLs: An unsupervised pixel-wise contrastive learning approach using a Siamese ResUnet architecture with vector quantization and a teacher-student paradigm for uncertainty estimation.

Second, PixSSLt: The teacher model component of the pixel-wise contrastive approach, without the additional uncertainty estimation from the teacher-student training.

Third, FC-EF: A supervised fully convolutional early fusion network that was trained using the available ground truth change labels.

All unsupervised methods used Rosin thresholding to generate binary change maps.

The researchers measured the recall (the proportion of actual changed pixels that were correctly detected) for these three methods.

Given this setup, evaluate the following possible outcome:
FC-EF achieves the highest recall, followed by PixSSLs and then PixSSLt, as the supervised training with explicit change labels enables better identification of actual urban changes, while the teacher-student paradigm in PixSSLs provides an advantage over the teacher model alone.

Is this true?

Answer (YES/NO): NO